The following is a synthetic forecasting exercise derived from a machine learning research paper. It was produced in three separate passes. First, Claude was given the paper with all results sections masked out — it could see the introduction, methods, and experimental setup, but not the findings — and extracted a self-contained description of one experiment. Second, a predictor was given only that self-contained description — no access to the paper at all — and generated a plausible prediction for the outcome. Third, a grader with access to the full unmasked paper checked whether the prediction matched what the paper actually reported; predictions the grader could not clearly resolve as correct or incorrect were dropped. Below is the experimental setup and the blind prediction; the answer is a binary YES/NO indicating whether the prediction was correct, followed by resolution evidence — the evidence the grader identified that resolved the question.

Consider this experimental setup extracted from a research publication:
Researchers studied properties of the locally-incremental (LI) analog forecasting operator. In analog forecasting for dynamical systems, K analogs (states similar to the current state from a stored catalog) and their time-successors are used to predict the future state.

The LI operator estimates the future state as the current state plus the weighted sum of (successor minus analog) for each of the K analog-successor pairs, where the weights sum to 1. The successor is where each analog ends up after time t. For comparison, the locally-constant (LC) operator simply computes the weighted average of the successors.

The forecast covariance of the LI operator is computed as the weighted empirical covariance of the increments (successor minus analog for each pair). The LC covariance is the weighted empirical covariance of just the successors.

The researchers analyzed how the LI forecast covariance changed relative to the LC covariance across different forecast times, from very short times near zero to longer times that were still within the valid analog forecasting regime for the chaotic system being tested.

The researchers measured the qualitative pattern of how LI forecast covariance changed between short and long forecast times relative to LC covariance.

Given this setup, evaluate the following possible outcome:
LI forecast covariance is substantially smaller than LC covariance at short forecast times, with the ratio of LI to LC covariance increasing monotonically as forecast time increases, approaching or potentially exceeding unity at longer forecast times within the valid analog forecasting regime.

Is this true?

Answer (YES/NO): YES